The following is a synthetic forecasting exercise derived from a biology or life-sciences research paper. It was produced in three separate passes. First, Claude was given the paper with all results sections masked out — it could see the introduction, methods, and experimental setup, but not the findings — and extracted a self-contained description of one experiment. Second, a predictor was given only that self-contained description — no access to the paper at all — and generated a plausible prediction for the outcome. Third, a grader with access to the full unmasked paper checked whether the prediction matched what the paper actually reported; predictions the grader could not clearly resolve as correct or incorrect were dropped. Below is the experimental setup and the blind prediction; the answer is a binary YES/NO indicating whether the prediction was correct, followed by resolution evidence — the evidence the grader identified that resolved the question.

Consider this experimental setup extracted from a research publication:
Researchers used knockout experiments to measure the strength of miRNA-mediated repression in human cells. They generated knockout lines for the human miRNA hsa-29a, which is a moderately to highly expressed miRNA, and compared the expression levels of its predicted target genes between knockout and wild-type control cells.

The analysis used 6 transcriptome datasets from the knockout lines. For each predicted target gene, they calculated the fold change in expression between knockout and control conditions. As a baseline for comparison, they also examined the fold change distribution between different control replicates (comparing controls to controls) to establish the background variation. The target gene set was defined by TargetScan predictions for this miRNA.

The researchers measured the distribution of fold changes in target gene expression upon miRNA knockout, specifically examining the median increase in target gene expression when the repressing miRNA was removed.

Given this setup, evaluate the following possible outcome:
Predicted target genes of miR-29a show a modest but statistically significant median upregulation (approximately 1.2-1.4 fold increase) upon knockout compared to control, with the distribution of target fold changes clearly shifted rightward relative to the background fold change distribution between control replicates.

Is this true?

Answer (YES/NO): NO